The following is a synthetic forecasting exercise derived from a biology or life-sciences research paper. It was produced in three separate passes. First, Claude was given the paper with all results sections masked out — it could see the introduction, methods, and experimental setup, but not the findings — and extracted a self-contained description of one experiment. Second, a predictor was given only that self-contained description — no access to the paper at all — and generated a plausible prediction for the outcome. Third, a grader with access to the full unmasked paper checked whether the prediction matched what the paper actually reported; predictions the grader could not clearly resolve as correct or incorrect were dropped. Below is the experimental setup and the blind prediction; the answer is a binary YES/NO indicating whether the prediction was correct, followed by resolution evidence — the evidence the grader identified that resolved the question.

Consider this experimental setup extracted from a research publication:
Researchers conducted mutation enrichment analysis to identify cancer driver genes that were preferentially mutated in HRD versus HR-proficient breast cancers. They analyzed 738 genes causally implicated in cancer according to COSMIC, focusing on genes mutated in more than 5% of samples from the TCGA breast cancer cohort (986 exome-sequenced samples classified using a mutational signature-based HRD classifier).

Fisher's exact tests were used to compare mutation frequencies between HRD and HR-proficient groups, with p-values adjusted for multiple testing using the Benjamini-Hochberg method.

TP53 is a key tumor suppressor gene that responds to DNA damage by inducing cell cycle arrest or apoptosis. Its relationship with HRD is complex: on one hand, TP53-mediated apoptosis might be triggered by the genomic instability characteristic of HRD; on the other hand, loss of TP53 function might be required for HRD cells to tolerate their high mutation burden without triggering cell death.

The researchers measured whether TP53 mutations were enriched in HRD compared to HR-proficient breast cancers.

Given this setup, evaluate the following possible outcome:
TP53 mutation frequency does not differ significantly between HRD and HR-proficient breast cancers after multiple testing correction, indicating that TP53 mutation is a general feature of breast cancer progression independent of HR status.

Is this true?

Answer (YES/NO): NO